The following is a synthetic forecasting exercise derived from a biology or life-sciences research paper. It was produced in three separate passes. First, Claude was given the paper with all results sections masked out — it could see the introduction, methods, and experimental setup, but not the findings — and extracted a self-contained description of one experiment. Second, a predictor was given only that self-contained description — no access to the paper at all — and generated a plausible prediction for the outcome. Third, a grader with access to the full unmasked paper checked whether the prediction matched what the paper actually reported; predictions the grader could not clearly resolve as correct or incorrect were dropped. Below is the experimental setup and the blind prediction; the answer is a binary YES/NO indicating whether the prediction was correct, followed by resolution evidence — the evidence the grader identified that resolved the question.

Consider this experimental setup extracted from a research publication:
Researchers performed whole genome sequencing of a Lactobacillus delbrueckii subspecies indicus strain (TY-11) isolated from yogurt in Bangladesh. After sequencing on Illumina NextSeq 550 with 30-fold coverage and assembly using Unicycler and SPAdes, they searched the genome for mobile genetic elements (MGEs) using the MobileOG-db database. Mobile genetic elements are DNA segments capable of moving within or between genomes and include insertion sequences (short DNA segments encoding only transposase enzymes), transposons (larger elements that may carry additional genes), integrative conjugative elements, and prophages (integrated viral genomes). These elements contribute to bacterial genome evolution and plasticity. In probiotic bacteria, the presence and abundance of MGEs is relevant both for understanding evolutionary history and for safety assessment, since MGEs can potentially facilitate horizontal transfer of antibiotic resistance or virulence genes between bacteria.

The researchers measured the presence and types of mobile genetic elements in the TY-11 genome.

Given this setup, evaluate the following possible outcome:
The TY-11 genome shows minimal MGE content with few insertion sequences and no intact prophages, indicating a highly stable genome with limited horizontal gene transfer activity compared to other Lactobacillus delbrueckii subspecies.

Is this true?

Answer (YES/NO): NO